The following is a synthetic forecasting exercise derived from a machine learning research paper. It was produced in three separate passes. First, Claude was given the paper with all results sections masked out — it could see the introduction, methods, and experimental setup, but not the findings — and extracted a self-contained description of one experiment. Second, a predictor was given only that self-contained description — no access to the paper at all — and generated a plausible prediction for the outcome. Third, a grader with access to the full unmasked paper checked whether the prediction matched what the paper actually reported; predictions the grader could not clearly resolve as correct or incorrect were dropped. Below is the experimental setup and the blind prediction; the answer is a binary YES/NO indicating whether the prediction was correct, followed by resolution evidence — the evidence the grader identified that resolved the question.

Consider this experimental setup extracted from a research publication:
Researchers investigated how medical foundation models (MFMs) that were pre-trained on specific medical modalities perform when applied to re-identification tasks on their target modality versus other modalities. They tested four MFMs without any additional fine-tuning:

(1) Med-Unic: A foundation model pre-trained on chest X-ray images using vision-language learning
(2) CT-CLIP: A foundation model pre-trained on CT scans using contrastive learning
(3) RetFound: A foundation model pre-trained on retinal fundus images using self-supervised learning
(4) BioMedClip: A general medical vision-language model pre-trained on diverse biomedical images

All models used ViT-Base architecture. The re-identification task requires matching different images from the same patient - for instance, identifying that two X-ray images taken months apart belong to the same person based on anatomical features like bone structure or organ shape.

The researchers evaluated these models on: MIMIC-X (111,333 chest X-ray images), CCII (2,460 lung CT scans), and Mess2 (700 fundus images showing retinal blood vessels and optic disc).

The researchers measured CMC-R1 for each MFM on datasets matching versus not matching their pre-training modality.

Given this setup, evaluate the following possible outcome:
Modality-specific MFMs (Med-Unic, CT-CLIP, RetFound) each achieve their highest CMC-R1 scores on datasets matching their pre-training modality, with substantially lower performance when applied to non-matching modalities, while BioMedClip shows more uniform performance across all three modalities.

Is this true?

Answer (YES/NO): NO